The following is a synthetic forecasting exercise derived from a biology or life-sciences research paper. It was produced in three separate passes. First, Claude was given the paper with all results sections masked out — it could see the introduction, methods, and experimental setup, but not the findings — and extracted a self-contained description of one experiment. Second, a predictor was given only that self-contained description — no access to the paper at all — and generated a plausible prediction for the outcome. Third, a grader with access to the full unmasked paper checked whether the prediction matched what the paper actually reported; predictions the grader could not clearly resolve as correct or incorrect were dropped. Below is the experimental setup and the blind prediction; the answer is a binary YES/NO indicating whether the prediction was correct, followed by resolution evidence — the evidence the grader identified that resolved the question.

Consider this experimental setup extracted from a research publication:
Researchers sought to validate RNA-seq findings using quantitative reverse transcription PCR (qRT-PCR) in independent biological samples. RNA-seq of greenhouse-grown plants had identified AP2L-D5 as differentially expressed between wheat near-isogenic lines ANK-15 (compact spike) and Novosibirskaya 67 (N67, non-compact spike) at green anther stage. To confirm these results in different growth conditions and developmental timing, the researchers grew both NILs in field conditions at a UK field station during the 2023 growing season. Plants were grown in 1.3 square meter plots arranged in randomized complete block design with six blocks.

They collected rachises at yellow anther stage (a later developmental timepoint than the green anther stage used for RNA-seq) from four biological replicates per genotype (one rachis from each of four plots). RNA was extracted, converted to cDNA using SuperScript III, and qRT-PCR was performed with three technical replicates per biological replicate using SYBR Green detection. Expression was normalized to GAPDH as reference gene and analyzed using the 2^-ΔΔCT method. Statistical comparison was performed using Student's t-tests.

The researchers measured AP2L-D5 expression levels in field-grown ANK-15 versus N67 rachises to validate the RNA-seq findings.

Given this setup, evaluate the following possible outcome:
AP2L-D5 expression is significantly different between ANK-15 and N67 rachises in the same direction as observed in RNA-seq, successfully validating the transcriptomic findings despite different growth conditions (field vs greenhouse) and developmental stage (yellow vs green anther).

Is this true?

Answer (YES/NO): YES